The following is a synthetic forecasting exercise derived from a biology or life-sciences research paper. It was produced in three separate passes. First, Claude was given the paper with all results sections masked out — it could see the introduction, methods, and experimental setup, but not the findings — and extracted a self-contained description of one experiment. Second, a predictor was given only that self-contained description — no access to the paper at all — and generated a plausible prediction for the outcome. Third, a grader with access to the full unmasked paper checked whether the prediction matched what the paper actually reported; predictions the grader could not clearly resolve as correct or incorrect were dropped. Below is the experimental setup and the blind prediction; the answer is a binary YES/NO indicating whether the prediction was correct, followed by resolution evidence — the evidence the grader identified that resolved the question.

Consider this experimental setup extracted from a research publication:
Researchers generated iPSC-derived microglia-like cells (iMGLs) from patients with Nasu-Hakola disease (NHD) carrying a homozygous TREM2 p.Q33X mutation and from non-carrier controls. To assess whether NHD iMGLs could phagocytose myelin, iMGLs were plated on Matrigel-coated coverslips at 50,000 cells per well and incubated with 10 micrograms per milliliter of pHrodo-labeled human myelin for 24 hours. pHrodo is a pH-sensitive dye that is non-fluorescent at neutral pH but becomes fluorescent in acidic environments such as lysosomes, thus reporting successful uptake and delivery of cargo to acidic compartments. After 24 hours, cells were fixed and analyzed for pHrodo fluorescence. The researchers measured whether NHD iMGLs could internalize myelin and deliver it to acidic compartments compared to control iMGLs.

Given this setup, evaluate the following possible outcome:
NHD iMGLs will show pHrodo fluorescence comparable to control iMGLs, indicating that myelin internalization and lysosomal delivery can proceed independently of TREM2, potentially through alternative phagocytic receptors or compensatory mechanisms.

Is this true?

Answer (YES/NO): YES